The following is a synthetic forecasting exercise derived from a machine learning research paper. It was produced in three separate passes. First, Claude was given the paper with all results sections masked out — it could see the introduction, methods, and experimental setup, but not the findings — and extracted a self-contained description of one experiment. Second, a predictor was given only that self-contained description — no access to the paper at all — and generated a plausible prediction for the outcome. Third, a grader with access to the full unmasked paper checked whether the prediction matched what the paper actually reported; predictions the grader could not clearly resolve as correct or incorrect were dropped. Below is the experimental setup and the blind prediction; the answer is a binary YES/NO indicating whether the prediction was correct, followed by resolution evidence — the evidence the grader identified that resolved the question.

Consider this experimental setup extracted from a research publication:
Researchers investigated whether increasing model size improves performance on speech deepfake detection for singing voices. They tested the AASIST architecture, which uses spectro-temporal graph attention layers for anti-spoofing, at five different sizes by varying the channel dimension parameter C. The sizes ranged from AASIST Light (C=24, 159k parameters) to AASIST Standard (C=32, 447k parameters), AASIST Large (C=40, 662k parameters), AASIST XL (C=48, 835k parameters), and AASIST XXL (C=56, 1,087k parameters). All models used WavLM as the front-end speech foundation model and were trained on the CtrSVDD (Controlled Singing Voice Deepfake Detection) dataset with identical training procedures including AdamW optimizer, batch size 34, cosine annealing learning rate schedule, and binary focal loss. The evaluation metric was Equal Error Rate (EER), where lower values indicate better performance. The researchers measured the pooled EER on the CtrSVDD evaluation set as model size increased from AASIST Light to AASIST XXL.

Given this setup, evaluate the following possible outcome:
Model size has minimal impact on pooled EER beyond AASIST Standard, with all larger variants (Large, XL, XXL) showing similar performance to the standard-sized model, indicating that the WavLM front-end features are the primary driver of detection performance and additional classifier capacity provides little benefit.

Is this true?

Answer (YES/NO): NO